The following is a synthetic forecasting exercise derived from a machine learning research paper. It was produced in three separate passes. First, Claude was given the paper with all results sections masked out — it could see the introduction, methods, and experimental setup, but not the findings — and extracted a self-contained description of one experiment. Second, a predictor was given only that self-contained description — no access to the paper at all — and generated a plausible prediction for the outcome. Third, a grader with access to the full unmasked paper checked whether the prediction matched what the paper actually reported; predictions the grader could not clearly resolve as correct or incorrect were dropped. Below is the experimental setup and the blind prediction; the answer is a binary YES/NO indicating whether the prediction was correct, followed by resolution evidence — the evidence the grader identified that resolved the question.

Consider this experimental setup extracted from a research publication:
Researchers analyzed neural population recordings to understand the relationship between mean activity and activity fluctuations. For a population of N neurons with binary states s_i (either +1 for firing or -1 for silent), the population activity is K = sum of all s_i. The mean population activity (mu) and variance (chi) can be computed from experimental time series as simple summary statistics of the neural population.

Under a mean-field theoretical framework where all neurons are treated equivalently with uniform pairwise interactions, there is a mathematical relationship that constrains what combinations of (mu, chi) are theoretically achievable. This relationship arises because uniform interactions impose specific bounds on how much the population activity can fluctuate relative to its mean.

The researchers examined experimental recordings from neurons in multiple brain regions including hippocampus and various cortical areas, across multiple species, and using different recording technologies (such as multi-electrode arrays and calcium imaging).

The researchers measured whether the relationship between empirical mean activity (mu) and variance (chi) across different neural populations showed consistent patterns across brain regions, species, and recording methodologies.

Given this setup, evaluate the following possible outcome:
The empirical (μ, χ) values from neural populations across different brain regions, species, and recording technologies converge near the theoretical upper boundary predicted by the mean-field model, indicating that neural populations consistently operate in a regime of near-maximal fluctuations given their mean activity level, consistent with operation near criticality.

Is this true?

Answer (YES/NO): NO